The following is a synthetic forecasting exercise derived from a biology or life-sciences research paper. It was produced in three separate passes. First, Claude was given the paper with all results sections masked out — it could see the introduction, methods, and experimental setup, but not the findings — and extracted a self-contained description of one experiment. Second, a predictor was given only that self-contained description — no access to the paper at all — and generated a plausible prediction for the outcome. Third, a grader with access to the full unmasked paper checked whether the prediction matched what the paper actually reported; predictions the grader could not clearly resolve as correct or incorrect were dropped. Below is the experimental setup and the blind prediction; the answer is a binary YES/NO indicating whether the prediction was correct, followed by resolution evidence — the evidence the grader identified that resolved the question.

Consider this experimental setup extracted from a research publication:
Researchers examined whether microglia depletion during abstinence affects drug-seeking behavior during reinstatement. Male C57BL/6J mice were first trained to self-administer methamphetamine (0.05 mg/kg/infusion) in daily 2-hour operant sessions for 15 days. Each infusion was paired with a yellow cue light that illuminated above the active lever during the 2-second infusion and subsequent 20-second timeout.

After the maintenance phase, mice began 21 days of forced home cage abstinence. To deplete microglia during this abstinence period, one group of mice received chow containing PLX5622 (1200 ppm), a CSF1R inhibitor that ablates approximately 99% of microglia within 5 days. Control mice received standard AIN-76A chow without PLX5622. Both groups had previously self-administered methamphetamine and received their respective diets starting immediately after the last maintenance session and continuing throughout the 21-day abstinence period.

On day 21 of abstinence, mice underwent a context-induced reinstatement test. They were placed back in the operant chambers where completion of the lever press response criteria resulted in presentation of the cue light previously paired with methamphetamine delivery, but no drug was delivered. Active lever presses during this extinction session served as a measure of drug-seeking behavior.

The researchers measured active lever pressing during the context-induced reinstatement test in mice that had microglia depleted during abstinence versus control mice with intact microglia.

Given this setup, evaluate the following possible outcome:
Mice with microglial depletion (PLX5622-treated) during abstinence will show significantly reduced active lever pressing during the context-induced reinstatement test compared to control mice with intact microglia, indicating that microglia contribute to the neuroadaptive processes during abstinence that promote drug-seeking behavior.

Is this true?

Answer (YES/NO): NO